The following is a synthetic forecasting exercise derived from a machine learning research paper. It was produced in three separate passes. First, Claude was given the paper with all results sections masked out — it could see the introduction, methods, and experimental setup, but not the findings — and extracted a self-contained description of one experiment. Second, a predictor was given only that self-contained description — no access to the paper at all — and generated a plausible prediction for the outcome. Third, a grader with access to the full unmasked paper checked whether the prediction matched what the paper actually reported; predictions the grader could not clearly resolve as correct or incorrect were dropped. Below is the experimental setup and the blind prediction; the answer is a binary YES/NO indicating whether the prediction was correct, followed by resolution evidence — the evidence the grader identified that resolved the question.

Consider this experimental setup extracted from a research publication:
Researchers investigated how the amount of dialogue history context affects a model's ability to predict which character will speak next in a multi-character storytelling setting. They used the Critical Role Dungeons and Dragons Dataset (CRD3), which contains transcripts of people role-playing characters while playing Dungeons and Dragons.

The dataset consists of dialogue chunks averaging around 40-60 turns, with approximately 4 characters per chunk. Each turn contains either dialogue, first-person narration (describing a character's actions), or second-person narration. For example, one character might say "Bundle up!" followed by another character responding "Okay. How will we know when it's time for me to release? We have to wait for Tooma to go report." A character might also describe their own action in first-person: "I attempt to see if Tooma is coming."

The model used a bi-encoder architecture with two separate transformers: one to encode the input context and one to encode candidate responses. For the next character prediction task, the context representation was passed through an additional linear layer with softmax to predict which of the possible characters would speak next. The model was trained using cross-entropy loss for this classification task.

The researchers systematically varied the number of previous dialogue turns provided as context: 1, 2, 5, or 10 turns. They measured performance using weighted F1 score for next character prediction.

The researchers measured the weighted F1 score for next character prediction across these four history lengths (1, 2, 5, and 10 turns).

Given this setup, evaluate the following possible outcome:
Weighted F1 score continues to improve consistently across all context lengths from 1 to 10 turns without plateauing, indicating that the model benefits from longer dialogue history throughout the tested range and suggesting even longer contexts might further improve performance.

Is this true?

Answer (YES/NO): NO